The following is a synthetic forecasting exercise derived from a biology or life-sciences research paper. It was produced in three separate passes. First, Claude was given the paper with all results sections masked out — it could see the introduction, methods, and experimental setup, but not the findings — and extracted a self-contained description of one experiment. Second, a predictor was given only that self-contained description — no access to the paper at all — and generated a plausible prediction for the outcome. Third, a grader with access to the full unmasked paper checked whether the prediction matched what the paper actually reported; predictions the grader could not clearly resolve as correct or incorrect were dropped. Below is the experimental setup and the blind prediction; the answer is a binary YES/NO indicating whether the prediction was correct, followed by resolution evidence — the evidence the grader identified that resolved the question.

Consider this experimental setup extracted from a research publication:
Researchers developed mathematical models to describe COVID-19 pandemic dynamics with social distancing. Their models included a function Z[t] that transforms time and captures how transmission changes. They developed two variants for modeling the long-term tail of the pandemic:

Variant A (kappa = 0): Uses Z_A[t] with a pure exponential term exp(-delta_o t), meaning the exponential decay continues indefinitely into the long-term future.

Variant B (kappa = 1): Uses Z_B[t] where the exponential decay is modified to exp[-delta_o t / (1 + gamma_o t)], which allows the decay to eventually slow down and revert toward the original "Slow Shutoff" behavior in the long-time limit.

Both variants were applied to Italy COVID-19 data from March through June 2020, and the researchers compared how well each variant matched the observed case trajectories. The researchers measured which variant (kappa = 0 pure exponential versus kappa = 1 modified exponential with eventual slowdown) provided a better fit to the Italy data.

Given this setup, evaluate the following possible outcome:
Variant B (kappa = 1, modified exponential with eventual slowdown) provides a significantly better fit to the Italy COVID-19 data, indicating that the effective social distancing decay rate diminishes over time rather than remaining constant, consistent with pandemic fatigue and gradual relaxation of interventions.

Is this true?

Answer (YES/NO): NO